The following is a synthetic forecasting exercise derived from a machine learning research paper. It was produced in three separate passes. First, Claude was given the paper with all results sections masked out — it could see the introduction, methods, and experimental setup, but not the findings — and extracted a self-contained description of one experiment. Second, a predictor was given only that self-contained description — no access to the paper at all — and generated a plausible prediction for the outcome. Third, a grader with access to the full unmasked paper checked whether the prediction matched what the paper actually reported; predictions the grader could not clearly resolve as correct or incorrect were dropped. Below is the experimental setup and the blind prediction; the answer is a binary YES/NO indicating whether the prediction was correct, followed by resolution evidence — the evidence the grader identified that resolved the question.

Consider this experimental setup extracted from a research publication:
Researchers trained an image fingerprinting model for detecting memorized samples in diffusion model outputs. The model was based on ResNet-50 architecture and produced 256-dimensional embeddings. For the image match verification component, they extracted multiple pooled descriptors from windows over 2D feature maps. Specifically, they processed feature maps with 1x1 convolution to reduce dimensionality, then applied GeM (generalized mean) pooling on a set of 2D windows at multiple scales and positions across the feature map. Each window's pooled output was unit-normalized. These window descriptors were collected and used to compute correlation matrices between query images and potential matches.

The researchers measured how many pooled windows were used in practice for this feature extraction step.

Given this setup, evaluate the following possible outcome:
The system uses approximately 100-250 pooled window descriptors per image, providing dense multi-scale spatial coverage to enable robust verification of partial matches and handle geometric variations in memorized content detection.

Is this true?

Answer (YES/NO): NO